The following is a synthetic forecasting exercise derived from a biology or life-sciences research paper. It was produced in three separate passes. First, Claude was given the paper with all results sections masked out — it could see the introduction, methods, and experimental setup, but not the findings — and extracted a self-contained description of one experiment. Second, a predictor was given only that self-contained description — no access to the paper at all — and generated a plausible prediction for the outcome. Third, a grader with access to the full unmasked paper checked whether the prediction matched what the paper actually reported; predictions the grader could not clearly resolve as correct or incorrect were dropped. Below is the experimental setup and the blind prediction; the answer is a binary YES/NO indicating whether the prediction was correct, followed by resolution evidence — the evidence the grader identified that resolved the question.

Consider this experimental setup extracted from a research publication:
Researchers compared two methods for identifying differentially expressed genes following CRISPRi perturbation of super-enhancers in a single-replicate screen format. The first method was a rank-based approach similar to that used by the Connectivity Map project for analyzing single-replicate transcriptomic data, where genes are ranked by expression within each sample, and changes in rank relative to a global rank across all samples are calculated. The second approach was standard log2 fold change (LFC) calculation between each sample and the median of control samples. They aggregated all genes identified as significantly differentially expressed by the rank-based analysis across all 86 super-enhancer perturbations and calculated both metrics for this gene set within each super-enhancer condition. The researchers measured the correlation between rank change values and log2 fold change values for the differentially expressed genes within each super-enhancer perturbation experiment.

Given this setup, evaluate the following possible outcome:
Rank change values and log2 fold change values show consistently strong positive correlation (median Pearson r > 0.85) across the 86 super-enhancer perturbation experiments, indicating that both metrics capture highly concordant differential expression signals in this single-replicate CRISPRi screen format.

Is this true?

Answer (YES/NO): NO